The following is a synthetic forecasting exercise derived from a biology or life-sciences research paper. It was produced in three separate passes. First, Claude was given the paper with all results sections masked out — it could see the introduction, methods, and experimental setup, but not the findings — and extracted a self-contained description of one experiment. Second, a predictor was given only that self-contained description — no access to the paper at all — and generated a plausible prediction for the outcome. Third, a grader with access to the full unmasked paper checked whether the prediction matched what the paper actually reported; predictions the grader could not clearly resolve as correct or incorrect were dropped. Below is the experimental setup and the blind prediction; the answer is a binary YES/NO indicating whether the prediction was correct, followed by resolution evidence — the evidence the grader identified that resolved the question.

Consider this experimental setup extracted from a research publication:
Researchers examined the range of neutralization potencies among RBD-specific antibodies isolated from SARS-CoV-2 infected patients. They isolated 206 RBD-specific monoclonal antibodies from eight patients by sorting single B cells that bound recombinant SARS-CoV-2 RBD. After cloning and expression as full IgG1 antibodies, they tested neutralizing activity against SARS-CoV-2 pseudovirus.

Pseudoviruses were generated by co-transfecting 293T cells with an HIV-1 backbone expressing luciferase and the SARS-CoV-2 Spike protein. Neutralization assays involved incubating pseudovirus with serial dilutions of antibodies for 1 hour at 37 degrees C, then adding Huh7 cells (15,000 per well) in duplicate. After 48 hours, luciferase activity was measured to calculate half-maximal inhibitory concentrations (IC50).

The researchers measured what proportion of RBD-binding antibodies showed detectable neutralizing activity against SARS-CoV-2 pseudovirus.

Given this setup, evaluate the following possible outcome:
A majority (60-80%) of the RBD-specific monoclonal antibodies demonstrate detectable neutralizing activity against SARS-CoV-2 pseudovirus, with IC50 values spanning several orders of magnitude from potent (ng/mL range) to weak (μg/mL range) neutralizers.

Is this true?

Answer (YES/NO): YES